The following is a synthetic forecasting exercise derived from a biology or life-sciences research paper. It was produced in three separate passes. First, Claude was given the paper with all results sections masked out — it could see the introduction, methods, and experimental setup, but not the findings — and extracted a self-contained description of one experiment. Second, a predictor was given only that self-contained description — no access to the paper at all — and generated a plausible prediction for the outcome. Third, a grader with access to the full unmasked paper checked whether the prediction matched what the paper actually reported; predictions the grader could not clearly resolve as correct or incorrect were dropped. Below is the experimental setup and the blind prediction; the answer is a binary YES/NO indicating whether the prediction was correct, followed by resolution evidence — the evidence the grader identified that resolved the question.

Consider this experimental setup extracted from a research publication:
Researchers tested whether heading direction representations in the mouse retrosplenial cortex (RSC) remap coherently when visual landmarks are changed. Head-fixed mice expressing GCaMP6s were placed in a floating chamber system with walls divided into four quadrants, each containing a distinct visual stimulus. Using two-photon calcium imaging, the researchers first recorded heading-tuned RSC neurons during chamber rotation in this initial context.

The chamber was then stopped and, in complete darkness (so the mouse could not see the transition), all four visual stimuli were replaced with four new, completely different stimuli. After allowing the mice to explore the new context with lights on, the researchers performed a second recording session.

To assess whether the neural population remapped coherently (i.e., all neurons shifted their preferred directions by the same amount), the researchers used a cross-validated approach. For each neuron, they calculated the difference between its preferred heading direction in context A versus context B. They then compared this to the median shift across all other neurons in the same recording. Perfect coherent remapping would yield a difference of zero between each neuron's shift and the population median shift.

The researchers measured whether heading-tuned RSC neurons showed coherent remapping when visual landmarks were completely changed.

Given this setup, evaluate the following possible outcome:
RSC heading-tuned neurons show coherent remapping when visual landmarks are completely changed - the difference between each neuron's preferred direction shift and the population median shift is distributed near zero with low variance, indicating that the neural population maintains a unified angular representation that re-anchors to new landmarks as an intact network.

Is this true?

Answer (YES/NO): YES